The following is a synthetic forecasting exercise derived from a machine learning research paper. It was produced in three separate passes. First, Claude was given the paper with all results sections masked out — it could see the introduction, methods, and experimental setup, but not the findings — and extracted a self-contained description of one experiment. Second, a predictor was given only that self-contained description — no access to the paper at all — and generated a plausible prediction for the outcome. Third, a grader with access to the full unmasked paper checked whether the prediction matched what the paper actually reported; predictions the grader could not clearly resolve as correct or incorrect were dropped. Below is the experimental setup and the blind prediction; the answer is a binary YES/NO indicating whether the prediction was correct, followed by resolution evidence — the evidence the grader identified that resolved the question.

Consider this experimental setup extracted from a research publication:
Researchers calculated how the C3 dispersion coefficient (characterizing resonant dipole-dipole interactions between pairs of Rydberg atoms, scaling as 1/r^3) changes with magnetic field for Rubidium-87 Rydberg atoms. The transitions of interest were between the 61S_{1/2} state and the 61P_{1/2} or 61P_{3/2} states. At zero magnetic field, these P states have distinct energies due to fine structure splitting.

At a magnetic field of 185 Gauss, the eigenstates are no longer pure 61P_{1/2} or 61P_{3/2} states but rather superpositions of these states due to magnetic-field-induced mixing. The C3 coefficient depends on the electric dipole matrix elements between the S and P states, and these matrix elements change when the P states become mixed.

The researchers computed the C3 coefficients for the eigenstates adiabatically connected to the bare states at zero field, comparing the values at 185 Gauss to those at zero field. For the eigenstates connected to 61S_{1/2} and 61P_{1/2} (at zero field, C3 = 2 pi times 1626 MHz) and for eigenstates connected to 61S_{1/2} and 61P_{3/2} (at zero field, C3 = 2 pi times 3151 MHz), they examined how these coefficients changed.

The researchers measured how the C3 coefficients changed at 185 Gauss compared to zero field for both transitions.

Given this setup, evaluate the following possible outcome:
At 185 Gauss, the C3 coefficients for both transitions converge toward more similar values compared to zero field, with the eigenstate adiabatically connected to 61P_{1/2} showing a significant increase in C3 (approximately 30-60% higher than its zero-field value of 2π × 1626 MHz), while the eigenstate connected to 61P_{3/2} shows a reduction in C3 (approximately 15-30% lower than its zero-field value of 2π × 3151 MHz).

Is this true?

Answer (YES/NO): NO